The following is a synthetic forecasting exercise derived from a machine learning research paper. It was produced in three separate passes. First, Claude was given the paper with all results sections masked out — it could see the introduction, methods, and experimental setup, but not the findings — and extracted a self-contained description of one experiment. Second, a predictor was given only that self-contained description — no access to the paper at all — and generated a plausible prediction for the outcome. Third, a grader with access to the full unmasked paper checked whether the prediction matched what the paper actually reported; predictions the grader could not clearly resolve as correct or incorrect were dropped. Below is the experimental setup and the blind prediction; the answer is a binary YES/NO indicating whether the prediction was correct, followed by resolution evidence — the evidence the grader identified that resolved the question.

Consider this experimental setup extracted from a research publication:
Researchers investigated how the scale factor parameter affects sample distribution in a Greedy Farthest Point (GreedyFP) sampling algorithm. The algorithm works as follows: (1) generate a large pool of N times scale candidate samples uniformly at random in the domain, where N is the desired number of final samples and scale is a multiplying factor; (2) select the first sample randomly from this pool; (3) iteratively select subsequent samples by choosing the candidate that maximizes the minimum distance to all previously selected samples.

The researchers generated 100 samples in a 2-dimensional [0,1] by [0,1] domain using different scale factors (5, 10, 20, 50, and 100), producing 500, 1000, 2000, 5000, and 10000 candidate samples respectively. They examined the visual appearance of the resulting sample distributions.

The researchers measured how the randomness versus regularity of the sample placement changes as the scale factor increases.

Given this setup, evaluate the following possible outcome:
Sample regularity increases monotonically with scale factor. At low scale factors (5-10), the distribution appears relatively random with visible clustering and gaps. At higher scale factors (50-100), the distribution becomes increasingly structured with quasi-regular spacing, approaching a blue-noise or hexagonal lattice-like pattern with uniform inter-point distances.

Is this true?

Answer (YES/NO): NO